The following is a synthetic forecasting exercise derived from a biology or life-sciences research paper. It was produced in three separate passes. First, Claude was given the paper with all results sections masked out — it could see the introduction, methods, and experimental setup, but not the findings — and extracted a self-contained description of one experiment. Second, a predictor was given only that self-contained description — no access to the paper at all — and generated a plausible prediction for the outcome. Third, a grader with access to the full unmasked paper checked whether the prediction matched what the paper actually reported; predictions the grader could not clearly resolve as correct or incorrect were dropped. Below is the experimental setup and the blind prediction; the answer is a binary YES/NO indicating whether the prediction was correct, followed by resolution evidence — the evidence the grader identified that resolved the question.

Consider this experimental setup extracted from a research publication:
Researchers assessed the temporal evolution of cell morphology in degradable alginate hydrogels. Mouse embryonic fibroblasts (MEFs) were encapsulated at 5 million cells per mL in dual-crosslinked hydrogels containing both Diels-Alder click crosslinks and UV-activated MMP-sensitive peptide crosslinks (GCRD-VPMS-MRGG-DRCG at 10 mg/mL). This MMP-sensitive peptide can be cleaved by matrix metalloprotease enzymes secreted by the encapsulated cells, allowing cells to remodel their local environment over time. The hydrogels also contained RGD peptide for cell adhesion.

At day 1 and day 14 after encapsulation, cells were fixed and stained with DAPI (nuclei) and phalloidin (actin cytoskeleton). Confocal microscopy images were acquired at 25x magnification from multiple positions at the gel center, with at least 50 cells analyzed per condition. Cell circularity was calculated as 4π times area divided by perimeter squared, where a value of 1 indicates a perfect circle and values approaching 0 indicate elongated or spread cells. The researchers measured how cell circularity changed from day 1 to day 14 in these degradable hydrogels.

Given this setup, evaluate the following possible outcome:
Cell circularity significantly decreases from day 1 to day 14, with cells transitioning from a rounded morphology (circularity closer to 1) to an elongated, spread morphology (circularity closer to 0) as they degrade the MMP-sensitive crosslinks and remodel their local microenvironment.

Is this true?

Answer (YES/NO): YES